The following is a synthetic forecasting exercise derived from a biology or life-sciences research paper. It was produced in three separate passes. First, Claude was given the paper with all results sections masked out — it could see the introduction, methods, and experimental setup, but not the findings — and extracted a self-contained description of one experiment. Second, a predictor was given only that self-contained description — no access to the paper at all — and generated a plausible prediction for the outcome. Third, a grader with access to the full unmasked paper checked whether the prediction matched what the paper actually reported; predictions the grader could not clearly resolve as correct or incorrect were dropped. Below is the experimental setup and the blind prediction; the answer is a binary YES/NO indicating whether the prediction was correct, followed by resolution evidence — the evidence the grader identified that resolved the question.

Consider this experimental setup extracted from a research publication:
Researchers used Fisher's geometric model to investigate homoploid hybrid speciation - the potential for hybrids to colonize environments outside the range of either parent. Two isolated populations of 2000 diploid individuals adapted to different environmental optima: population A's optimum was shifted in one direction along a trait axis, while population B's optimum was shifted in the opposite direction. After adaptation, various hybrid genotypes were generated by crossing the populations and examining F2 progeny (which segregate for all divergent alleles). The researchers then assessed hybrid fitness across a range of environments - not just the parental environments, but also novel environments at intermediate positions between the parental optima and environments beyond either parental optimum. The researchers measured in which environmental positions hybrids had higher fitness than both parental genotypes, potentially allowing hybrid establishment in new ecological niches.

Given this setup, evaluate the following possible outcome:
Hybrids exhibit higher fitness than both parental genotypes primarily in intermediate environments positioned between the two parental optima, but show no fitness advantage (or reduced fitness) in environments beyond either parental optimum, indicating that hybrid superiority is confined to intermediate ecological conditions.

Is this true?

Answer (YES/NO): YES